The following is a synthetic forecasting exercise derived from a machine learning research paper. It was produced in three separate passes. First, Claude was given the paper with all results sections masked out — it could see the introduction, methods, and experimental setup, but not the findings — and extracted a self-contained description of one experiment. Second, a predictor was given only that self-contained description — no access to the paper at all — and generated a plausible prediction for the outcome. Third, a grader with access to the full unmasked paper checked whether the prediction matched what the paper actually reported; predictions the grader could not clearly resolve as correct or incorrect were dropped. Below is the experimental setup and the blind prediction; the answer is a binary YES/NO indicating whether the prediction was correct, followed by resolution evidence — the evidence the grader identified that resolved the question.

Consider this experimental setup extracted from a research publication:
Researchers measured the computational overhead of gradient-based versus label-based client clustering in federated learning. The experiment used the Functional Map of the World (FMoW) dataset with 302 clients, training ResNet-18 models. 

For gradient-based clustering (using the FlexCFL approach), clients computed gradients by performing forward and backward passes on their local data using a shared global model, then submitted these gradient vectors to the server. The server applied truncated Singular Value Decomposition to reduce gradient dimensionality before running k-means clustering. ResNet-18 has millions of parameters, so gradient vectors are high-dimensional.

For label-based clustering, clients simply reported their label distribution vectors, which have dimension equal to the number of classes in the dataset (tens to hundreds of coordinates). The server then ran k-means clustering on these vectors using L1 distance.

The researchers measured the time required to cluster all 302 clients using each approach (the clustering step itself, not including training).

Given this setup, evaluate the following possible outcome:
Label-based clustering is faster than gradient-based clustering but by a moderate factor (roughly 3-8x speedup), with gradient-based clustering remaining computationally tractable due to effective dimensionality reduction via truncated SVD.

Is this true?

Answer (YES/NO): NO